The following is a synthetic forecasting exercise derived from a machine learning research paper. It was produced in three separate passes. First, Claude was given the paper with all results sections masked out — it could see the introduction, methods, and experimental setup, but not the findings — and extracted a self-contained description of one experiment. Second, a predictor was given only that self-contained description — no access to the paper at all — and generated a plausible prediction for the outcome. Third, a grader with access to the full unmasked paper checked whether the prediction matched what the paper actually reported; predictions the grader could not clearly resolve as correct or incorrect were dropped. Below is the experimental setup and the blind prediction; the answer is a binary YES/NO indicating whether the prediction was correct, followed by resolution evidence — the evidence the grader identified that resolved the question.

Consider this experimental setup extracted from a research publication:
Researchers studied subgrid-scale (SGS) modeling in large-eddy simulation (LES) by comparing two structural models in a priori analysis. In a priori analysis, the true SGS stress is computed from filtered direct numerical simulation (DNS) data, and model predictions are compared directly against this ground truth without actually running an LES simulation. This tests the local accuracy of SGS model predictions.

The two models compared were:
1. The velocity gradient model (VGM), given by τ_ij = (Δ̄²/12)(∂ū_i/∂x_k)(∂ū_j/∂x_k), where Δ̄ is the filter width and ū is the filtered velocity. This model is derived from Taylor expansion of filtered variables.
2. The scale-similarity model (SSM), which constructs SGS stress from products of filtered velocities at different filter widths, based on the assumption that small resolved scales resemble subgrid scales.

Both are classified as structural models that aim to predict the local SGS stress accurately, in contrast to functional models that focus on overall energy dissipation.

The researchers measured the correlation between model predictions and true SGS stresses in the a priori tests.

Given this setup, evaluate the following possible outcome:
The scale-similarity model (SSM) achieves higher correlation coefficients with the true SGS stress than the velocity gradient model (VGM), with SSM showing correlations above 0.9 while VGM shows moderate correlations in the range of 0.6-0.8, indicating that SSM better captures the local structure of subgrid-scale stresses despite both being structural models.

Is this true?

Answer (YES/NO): NO